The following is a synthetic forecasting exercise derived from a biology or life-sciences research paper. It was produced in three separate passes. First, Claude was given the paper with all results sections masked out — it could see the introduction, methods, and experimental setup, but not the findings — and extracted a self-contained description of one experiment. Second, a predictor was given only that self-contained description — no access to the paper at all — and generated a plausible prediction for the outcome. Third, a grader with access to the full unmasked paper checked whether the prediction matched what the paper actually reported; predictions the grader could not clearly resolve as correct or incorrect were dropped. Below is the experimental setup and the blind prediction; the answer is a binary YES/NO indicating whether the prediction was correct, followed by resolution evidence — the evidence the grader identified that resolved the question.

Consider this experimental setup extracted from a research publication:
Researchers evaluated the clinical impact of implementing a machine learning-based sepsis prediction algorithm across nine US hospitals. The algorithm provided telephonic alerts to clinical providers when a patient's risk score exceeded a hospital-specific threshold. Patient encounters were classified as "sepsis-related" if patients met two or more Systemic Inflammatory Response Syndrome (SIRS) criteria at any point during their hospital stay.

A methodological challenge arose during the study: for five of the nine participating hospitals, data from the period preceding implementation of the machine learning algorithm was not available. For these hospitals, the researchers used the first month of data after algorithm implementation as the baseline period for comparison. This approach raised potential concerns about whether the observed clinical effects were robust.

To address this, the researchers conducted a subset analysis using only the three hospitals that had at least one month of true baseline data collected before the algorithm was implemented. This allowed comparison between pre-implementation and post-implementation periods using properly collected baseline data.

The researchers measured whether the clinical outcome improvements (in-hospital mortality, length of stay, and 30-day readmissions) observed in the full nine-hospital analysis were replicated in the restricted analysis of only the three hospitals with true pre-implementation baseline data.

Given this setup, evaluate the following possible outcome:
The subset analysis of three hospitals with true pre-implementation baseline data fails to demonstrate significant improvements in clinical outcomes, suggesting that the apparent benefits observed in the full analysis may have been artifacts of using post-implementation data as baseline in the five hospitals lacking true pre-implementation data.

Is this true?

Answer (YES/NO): NO